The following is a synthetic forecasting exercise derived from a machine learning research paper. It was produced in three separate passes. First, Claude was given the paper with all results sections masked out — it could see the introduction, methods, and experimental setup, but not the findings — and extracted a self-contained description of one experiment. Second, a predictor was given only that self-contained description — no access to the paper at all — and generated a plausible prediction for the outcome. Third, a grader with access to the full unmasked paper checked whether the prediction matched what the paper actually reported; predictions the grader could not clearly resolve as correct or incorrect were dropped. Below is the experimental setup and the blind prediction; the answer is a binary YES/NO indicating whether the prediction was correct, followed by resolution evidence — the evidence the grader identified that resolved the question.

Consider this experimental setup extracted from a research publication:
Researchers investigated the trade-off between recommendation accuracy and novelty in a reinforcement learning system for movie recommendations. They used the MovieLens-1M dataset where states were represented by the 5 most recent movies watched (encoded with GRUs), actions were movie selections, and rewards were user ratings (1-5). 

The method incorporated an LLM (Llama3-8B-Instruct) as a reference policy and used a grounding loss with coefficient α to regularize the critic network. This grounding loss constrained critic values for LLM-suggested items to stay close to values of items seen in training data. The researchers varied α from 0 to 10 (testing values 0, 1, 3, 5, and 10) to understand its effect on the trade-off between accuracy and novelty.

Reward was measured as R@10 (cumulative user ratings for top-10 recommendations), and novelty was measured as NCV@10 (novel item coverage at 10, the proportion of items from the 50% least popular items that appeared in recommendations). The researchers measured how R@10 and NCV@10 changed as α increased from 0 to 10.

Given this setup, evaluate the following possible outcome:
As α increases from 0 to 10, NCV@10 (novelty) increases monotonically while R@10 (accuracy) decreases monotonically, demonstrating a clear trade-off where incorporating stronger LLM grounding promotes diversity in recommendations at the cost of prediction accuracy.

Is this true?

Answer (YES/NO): NO